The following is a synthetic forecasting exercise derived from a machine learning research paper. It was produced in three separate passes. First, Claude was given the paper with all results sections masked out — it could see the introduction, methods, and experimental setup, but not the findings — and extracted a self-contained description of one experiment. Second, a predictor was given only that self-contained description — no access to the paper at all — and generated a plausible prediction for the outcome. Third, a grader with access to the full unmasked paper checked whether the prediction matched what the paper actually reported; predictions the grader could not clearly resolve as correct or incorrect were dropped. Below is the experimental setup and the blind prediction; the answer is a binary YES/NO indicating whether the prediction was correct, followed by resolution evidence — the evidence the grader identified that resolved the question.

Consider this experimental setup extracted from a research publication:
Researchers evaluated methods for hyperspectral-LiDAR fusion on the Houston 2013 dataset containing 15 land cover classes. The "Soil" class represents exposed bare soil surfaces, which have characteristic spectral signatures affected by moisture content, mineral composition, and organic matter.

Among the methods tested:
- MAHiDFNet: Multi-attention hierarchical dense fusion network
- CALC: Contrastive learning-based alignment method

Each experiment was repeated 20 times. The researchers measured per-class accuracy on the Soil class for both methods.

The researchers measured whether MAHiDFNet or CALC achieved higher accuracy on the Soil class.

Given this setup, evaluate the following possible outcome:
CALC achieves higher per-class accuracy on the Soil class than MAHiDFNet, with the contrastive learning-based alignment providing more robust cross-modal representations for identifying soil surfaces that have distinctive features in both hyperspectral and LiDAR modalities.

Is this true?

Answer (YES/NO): YES